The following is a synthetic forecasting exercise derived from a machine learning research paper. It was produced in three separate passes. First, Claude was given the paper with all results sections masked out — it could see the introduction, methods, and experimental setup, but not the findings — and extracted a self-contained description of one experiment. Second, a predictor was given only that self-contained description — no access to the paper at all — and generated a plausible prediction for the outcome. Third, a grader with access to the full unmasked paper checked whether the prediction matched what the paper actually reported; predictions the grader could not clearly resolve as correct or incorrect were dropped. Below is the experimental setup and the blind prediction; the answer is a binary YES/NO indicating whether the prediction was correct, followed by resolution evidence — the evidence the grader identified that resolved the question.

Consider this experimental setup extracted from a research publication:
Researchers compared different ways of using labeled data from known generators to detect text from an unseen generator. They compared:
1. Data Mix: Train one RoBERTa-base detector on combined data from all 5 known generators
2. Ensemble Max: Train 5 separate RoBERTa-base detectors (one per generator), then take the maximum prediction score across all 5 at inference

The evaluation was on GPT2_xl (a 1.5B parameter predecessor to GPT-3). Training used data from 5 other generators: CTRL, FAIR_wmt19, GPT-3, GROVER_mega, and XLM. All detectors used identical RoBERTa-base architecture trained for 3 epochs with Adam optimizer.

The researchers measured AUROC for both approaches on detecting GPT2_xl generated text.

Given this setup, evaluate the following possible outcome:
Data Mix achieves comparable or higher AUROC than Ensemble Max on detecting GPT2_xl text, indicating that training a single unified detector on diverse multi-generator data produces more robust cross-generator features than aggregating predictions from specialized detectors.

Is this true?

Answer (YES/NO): YES